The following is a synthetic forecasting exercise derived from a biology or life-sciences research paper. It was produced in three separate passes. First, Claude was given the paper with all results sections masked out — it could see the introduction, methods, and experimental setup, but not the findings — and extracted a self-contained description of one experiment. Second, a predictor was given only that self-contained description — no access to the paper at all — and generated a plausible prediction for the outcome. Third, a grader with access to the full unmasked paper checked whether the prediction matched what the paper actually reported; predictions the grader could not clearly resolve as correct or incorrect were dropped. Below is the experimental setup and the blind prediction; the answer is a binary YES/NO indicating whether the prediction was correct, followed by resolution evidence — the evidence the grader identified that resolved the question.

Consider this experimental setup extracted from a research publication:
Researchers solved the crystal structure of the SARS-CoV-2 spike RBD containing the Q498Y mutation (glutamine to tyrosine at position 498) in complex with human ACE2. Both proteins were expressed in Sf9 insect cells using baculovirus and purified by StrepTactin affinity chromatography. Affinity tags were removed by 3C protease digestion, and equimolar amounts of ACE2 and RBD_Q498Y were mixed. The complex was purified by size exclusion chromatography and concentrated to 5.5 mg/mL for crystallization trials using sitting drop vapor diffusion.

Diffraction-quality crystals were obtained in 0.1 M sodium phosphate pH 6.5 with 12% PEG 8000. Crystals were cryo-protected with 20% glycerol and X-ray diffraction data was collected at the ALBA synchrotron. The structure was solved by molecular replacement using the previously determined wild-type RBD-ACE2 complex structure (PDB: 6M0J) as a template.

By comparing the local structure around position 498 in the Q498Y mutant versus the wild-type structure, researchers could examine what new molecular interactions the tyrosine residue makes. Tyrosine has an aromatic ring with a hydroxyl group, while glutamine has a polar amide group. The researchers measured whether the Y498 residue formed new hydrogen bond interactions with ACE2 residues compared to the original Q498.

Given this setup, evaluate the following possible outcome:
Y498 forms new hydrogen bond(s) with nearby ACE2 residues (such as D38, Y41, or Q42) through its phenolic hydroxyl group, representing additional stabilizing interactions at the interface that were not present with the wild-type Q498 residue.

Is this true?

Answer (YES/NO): YES